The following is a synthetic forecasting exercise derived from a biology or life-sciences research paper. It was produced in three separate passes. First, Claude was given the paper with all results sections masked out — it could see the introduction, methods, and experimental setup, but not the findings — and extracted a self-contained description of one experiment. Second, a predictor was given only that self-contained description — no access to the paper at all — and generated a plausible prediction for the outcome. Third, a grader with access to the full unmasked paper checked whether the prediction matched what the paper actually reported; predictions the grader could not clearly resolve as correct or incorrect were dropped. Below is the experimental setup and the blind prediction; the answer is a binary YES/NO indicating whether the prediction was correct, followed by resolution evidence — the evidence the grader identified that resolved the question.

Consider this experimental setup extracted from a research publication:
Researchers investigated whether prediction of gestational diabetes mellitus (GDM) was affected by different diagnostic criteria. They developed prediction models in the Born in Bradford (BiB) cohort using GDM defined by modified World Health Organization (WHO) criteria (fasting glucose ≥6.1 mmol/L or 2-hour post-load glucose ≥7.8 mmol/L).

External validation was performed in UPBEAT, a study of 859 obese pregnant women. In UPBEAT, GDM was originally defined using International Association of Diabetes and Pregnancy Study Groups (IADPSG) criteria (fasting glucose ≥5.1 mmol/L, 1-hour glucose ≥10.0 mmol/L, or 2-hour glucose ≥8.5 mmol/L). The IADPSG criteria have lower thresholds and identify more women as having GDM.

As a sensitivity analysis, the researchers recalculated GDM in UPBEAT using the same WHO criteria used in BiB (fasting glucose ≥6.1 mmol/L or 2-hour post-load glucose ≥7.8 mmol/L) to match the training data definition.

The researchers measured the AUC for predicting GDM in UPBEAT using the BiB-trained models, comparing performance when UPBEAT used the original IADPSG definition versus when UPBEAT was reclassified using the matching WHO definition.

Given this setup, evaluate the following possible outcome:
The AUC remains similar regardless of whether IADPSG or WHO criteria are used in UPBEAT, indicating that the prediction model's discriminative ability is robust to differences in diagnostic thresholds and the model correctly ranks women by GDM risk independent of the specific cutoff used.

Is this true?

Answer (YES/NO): YES